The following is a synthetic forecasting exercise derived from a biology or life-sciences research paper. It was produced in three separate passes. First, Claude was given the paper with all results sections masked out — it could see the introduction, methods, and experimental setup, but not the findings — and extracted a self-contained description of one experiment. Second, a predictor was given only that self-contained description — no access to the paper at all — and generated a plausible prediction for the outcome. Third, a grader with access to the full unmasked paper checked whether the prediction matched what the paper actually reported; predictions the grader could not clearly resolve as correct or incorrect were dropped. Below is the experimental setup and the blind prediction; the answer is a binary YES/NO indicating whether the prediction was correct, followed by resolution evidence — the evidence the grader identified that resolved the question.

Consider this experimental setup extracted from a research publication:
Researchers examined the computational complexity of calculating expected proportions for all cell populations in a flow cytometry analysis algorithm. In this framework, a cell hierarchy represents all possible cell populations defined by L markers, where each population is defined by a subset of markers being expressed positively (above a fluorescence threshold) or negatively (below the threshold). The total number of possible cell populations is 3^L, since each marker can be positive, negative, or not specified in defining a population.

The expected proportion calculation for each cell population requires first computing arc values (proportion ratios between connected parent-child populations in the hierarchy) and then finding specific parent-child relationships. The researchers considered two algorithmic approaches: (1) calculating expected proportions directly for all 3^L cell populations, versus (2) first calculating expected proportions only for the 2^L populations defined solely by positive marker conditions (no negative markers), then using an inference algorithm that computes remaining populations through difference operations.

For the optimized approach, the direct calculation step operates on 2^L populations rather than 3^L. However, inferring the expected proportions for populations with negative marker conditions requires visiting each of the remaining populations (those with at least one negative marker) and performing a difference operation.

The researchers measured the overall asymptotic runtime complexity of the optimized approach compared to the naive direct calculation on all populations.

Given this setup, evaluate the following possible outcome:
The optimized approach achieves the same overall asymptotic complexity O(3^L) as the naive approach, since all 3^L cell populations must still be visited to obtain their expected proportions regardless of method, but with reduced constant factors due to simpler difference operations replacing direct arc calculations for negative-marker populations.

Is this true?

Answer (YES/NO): YES